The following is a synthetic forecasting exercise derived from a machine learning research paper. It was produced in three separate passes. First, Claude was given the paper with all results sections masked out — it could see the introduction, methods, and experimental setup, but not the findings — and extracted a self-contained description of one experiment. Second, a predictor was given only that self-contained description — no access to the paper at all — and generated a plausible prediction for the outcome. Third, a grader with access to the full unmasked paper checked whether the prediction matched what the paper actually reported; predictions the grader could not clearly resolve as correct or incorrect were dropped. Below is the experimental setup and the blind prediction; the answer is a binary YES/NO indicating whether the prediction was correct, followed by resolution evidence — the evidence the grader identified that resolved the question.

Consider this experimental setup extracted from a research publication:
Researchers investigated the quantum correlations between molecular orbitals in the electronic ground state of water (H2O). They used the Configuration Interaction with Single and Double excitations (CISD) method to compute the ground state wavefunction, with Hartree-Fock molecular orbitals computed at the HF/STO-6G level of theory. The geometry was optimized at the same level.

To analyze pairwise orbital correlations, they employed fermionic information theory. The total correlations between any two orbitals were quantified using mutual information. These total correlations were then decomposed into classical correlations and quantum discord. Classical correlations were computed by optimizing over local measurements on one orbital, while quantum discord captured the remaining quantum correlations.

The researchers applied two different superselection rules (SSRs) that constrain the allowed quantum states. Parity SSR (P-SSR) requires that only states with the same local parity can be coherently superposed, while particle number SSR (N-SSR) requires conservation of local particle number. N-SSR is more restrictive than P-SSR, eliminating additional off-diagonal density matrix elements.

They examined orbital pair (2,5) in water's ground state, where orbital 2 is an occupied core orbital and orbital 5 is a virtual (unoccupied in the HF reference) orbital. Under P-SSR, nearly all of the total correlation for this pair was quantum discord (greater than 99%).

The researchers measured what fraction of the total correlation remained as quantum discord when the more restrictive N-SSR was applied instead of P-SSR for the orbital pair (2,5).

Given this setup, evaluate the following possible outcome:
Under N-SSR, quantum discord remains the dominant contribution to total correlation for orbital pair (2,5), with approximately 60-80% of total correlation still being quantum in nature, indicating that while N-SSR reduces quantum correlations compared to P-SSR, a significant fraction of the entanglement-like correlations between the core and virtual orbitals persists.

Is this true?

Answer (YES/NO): NO